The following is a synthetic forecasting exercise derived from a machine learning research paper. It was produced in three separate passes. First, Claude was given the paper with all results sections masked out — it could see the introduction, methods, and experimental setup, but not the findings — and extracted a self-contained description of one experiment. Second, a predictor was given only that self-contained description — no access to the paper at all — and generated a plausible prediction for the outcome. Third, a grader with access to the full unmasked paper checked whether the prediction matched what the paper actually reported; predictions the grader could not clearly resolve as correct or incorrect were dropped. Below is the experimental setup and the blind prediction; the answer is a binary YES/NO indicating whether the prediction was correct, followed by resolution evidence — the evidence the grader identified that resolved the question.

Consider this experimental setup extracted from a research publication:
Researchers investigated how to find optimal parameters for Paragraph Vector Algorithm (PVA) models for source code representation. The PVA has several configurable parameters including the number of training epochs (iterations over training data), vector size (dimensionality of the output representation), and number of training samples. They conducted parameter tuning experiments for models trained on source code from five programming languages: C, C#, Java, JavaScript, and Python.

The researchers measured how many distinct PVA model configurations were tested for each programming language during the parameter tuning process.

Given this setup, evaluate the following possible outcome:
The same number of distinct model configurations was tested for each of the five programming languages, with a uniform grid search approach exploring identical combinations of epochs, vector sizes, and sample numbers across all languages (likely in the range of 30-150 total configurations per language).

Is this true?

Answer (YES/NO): NO